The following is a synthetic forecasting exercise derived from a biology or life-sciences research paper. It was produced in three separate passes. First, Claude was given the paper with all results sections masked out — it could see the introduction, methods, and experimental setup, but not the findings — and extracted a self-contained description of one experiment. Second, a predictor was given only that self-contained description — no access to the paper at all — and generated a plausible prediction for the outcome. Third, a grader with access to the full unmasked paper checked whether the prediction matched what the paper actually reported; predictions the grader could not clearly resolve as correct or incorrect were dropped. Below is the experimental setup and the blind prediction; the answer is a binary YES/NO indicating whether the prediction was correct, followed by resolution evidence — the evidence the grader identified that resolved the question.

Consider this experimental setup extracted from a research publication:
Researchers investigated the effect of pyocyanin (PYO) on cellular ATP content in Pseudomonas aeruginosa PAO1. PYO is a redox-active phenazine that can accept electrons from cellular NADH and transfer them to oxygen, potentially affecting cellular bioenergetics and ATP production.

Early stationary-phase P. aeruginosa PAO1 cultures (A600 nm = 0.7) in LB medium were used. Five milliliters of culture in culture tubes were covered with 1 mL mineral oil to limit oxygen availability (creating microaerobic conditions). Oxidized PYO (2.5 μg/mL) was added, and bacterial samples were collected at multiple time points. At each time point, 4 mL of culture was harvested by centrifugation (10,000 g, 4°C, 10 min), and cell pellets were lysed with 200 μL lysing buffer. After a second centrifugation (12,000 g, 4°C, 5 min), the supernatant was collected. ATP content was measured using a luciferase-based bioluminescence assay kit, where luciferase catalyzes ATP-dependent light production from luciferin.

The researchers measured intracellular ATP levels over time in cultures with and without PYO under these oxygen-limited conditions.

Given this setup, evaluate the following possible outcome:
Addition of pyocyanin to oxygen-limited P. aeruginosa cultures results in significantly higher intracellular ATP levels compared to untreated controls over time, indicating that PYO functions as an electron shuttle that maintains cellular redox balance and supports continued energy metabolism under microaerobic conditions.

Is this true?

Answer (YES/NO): YES